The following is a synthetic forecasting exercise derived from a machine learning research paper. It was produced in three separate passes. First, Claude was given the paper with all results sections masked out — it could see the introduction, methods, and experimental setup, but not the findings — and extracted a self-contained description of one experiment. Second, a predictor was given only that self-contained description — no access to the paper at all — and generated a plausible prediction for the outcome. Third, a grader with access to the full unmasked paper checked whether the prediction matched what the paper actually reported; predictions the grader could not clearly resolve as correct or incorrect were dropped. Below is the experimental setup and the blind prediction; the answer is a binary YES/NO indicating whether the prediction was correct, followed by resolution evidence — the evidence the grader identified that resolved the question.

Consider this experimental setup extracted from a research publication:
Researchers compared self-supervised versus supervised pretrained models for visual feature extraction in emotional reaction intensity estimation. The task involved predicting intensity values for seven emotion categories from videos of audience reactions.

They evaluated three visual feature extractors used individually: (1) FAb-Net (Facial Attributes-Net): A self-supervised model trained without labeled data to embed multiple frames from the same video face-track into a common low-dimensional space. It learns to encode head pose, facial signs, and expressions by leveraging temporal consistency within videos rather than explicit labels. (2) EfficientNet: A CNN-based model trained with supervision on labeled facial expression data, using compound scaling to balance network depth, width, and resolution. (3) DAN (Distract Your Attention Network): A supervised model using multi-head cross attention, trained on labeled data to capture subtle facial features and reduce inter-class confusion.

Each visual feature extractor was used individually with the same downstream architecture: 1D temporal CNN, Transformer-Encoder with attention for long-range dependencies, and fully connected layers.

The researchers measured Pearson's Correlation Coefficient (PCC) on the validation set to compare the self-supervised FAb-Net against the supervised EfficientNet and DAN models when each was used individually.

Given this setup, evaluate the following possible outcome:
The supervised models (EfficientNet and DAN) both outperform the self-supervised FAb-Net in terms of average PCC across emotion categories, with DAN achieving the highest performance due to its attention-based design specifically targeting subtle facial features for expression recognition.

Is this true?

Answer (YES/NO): NO